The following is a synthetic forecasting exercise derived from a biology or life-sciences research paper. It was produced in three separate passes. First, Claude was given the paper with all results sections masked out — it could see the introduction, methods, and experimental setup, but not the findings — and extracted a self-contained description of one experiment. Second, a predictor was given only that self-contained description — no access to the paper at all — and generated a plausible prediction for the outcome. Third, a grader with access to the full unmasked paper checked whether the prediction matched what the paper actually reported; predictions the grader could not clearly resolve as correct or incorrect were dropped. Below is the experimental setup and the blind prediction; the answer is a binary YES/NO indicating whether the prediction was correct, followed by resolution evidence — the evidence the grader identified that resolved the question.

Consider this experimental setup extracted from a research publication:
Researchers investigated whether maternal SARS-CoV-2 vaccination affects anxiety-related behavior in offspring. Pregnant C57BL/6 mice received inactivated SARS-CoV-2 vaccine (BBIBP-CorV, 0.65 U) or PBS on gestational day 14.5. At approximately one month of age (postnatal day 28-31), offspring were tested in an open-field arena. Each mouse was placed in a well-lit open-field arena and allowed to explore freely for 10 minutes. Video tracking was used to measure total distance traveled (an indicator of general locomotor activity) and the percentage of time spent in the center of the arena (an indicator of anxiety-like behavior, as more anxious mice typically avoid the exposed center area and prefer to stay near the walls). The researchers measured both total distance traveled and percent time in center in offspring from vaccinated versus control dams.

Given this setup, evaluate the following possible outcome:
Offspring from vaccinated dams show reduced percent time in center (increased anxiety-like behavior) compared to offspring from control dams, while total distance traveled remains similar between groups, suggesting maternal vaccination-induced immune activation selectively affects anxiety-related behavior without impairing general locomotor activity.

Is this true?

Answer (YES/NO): NO